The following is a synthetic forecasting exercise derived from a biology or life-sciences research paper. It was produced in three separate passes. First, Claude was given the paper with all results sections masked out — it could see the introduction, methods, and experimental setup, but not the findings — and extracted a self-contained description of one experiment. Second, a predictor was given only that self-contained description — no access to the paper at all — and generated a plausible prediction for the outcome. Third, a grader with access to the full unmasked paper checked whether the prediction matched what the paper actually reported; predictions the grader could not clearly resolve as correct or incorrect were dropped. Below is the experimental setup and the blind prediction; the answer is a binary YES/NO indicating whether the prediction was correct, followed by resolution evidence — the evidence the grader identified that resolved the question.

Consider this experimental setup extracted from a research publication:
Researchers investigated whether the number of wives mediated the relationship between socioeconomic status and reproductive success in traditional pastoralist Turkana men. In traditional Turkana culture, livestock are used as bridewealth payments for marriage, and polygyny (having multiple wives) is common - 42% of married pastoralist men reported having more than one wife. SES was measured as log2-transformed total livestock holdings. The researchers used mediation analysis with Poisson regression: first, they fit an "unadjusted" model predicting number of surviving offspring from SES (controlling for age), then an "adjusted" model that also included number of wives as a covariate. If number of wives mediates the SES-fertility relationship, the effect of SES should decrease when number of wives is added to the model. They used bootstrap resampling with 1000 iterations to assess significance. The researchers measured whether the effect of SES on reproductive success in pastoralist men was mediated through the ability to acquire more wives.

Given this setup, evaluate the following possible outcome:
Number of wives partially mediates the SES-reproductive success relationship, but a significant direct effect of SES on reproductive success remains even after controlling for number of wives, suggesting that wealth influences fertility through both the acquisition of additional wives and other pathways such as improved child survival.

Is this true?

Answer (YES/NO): NO